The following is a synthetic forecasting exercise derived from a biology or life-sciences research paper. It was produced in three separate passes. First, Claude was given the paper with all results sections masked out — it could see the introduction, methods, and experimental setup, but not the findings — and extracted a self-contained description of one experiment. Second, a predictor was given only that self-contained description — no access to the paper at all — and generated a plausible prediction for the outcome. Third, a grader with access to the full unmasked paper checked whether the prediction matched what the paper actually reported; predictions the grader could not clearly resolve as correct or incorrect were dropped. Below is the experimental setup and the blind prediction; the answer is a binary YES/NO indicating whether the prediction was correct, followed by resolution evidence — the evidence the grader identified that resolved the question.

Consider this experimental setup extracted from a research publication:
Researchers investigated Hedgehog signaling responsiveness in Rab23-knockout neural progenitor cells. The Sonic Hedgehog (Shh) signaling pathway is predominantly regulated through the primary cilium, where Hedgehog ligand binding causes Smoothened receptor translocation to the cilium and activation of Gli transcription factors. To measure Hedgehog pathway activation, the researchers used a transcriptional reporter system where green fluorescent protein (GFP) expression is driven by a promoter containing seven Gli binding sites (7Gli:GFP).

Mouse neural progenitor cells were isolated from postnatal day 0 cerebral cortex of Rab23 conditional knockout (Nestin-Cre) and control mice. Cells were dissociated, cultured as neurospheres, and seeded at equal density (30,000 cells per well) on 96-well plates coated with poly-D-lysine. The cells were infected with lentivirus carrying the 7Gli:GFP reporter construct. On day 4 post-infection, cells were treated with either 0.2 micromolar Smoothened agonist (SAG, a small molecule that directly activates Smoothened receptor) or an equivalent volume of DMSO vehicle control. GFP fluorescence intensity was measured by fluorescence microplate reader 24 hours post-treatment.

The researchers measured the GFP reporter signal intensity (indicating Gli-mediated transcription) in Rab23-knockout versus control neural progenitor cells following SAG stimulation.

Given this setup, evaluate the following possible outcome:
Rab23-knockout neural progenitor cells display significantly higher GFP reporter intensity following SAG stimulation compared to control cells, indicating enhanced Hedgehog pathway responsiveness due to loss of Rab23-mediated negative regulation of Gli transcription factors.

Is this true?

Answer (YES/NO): NO